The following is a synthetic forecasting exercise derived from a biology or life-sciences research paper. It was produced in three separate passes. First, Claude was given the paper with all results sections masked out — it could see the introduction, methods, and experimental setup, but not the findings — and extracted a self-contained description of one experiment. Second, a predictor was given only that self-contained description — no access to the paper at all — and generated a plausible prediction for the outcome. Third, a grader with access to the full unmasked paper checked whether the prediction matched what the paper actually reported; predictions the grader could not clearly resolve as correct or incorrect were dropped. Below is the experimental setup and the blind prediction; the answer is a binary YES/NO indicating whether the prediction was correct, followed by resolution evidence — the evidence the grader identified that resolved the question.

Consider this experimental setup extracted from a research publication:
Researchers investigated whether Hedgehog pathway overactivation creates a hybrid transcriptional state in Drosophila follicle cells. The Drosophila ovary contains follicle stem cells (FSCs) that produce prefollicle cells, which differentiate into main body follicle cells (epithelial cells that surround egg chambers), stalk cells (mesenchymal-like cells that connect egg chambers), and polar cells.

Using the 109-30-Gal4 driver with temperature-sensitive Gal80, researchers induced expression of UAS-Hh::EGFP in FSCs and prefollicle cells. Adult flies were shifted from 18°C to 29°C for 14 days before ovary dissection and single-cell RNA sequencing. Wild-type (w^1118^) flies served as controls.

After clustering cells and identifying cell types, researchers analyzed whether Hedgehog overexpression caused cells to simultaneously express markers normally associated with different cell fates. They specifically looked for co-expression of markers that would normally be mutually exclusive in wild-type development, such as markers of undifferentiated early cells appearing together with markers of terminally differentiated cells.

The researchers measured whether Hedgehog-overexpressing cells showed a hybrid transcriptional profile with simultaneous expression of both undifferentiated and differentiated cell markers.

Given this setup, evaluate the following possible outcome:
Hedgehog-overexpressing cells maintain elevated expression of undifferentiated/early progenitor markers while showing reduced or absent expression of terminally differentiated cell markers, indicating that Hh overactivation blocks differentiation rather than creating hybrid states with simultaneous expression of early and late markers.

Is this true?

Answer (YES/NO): NO